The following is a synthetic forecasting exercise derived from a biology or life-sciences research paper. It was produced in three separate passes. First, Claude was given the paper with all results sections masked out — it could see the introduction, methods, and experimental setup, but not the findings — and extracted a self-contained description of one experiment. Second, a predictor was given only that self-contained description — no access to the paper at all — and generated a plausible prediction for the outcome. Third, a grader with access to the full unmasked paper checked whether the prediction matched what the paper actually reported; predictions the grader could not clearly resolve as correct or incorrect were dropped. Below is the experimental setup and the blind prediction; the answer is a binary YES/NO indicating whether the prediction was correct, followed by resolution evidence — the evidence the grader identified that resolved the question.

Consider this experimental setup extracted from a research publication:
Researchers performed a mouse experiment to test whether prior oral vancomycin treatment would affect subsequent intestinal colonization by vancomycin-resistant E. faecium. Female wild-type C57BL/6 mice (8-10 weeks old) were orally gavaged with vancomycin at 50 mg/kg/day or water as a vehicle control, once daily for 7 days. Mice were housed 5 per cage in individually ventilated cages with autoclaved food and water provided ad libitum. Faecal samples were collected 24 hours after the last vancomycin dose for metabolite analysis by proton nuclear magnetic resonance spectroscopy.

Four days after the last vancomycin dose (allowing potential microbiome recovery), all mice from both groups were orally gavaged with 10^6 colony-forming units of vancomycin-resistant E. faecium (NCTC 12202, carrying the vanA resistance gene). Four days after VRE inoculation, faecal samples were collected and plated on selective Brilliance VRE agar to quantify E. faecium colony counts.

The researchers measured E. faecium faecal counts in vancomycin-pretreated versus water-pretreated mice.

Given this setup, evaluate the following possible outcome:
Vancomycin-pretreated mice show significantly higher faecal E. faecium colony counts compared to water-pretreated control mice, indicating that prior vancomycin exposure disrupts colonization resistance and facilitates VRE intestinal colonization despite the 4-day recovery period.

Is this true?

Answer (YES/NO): YES